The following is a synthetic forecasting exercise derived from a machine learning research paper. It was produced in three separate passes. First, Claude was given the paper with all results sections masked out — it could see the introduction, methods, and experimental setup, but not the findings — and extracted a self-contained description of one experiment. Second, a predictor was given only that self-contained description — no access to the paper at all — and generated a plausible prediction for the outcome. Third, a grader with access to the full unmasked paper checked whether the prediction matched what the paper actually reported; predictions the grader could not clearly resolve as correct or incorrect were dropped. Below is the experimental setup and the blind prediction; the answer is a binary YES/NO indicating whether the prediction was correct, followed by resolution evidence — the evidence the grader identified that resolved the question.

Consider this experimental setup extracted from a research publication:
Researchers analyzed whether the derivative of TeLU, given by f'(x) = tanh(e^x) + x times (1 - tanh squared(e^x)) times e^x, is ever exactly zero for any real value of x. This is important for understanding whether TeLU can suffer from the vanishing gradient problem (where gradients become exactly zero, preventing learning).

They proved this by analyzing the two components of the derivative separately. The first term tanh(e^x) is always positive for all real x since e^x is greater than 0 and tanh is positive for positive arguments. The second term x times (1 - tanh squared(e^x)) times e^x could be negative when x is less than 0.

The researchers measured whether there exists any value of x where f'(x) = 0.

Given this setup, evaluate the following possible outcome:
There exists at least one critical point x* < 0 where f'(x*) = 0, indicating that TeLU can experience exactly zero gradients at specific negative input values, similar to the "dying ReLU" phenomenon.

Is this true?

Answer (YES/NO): NO